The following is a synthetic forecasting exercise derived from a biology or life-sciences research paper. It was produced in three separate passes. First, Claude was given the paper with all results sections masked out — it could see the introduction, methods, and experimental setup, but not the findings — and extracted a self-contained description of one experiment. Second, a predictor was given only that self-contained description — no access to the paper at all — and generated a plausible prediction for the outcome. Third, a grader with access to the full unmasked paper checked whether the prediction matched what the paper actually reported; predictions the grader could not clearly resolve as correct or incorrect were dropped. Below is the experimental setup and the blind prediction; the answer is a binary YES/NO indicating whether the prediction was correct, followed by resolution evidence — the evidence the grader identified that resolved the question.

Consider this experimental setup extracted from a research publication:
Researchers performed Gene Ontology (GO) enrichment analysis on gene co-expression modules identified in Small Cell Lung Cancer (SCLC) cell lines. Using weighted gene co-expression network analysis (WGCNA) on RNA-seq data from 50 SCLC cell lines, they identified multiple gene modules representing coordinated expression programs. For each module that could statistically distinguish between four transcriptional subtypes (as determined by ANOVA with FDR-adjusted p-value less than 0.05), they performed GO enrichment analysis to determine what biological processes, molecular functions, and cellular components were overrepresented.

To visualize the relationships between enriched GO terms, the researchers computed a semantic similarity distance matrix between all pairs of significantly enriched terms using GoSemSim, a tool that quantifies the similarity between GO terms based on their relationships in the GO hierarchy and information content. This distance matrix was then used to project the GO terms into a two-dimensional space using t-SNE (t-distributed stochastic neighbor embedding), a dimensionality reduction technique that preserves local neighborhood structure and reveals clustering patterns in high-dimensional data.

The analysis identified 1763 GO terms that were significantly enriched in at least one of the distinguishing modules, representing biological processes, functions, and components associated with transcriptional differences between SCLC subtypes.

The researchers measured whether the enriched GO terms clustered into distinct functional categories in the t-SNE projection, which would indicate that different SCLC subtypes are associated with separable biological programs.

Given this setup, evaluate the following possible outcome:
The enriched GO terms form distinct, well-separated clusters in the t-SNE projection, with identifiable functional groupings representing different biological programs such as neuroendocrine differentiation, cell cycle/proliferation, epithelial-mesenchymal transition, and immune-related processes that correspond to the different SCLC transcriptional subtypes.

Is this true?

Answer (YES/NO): NO